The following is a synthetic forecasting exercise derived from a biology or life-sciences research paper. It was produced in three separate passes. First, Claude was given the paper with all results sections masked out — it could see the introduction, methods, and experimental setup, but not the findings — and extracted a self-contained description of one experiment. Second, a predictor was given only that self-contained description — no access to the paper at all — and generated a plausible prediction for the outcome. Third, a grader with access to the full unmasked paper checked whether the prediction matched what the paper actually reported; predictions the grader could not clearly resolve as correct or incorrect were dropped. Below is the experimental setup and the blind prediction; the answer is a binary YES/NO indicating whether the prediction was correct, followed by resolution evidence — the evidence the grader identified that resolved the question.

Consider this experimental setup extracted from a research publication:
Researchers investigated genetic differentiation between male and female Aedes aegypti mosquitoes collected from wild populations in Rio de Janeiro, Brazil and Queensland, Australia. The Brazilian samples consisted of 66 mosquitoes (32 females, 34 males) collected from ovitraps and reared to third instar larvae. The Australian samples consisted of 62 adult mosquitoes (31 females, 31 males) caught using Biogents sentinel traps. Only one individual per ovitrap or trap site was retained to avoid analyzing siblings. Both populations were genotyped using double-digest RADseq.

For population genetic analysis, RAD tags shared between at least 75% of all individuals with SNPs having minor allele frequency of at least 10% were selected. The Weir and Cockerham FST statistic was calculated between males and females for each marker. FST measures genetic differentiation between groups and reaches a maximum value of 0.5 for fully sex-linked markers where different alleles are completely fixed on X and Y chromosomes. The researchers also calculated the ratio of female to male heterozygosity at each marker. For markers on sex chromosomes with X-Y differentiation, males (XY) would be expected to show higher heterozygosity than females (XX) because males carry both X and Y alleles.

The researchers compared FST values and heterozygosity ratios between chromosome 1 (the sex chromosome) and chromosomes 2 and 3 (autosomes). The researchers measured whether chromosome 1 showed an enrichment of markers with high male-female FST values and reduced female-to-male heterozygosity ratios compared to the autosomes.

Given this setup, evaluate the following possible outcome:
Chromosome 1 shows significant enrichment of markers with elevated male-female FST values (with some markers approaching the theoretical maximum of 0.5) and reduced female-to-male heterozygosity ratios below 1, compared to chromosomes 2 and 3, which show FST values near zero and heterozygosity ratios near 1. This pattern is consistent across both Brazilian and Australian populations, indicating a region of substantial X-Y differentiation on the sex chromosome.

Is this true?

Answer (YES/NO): YES